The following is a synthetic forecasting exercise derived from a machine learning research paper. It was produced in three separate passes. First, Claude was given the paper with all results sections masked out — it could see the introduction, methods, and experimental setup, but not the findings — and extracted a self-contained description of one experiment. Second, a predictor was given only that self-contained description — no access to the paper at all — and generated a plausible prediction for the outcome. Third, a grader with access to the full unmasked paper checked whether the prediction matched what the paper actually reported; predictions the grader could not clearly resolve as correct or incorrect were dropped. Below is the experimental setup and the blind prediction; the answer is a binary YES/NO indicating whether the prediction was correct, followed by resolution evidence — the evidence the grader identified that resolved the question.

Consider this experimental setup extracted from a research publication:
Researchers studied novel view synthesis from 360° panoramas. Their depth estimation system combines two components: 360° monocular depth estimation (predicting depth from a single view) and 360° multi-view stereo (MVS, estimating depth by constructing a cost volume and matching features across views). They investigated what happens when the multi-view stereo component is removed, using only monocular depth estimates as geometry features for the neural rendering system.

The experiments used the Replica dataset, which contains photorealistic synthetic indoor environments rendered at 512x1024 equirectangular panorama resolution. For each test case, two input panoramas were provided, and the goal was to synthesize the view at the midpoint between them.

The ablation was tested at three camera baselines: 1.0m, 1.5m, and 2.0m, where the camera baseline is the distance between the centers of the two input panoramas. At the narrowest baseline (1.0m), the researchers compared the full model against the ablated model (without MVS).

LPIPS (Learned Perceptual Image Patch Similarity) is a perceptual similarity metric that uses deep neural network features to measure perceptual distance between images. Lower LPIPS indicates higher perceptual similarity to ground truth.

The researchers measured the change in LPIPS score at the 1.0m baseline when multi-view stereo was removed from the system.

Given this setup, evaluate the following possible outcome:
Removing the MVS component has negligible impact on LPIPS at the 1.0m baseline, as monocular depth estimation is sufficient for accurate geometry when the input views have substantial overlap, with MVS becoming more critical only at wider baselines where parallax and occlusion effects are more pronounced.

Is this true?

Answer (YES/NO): NO